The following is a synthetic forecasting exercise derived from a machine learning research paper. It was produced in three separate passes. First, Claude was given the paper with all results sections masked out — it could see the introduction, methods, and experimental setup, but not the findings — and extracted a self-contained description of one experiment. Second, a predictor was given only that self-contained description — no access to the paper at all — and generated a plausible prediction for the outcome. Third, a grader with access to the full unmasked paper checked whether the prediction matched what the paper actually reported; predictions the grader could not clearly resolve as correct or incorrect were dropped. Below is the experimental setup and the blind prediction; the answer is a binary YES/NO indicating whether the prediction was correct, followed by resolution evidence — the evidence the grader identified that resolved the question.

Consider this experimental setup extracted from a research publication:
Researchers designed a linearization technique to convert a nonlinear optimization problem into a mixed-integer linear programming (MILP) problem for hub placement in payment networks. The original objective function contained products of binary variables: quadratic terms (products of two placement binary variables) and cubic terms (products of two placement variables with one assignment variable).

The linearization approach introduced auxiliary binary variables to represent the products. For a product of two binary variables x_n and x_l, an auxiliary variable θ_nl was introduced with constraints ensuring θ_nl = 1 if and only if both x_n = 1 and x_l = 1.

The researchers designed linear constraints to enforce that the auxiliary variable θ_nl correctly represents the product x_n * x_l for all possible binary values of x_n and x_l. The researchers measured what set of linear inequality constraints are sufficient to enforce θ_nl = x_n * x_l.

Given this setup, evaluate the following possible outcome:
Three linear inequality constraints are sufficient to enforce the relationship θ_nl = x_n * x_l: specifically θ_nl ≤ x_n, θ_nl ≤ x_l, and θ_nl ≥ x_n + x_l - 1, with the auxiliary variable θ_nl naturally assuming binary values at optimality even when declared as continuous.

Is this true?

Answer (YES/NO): NO